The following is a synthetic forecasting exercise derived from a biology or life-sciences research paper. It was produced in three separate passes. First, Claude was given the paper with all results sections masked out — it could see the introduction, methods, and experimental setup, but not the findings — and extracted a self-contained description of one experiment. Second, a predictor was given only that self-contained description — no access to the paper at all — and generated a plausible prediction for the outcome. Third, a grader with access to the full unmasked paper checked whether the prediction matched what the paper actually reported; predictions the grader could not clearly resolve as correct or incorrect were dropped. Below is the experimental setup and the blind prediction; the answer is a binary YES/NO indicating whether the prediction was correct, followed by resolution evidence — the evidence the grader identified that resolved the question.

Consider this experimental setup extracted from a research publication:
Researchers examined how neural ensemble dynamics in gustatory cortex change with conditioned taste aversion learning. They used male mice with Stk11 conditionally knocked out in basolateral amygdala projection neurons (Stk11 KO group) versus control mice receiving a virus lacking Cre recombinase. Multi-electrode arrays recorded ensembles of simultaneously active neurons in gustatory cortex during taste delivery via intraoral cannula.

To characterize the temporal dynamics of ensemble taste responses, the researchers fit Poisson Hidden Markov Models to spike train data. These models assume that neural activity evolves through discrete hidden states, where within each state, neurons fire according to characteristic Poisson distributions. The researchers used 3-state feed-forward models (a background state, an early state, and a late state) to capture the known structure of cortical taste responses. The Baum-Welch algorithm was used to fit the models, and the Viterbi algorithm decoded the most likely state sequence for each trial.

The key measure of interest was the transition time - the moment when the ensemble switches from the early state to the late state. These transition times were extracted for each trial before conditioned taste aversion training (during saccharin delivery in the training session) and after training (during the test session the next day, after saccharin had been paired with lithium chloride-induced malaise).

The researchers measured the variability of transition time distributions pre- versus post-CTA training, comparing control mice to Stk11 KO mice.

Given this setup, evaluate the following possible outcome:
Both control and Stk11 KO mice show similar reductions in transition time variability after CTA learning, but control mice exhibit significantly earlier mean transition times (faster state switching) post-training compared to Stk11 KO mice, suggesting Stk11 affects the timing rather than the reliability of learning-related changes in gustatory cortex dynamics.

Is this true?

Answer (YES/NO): NO